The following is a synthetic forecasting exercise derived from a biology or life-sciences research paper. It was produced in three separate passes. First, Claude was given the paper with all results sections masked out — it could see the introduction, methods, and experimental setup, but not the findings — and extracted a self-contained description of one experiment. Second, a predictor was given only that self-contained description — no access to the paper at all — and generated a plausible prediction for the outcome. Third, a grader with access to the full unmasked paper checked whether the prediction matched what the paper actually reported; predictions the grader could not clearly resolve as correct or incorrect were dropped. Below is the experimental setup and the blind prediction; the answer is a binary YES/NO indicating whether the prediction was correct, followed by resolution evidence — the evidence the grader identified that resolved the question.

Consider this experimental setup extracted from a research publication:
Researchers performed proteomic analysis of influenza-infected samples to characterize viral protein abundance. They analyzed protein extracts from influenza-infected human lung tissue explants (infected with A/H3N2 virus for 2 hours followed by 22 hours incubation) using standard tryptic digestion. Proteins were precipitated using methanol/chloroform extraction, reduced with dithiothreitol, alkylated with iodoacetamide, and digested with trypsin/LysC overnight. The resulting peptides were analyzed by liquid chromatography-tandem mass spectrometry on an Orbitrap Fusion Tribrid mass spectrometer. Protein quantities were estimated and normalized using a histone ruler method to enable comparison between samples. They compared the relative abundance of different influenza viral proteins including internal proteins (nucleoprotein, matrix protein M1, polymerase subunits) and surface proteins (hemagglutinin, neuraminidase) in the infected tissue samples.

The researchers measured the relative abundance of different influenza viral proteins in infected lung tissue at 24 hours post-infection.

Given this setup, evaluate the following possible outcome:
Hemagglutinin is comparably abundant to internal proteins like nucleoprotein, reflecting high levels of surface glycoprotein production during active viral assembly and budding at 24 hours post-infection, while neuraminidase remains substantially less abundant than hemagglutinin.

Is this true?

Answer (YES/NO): NO